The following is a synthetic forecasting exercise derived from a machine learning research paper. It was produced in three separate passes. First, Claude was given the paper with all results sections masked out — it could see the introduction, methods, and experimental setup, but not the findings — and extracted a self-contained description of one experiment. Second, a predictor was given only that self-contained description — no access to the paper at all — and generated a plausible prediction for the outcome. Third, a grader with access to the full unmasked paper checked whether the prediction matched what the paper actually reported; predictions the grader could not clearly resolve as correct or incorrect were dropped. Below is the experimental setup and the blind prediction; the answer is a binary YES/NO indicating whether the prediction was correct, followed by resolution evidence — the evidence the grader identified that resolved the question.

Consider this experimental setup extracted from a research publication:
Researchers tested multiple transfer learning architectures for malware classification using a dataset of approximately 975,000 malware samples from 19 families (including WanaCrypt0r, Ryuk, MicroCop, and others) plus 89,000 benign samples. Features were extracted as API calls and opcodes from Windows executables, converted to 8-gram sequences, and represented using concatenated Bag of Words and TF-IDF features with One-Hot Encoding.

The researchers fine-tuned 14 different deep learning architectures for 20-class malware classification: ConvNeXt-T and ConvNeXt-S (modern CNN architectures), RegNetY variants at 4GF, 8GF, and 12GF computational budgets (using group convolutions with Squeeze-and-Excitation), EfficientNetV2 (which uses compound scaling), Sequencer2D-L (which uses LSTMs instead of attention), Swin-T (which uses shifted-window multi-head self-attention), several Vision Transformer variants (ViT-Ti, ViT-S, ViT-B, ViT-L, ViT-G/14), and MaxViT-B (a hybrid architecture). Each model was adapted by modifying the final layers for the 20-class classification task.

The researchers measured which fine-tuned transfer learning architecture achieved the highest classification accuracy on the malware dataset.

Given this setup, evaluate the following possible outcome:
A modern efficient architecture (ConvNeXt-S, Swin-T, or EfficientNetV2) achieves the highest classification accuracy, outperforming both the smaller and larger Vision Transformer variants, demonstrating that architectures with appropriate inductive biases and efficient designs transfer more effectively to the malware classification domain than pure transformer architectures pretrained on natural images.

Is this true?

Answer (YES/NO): YES